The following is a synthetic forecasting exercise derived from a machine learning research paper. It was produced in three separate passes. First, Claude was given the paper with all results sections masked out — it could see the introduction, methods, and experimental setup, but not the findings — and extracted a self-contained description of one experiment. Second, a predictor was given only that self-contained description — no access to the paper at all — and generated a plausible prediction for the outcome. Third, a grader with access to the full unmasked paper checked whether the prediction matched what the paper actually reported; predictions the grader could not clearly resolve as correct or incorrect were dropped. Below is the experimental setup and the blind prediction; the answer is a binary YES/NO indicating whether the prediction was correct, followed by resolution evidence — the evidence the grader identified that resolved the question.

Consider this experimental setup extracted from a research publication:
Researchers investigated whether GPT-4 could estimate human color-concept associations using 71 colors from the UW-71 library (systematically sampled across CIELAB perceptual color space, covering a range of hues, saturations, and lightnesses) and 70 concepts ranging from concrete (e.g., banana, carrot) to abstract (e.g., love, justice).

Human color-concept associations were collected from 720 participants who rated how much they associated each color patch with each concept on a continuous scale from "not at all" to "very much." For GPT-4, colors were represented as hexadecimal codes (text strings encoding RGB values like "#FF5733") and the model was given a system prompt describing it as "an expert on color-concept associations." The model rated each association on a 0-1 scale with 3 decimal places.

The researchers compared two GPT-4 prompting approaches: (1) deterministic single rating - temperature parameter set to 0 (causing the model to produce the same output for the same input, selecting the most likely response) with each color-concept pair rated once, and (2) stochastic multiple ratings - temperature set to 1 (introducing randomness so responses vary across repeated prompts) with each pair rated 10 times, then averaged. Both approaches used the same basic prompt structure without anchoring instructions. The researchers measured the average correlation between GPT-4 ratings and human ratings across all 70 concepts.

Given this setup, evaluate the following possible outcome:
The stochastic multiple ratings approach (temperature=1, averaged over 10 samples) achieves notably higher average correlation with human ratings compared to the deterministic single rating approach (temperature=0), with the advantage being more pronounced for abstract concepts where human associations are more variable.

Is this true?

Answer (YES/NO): NO